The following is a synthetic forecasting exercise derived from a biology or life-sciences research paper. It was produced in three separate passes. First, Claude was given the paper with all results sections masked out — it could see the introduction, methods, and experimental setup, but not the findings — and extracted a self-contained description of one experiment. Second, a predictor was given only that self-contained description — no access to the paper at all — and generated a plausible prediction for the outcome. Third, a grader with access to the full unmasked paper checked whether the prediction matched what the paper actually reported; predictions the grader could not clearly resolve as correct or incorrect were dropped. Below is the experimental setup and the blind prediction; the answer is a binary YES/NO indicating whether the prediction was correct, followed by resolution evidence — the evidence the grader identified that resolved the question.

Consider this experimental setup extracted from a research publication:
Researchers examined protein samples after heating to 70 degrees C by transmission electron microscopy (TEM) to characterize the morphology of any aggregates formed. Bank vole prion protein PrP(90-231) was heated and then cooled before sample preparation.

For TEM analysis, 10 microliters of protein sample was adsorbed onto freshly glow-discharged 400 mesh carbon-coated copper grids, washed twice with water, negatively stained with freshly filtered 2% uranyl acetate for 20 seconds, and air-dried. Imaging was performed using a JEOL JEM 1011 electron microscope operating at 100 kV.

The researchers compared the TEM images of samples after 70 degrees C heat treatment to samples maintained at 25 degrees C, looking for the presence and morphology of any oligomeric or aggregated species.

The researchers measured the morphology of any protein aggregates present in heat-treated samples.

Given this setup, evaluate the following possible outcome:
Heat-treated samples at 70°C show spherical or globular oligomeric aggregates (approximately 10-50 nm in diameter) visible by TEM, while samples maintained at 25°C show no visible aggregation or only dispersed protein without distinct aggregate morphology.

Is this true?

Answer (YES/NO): YES